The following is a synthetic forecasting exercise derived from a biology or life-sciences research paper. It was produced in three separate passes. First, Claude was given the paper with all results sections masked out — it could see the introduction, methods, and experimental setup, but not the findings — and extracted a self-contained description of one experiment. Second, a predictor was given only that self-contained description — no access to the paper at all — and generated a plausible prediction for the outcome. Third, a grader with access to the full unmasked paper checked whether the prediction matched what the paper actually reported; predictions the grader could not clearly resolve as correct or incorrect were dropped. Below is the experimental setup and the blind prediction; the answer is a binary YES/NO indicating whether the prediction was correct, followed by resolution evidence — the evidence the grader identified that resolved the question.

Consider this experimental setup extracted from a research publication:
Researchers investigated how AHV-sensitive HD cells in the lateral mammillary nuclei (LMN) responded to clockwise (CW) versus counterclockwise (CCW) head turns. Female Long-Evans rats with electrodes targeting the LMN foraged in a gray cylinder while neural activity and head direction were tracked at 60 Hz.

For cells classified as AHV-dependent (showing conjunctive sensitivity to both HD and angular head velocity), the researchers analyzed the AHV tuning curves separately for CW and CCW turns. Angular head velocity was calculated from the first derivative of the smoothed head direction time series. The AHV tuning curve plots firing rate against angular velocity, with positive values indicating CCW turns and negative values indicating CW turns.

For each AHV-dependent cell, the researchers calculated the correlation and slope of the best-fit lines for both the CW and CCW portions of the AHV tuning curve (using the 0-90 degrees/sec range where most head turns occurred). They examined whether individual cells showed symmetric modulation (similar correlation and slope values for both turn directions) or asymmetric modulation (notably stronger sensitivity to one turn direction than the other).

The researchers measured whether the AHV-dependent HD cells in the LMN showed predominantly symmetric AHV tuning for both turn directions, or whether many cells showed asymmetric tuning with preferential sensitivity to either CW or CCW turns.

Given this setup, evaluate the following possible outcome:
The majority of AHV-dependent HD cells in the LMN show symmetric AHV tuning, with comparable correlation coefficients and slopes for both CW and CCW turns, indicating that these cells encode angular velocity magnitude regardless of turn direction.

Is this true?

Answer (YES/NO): NO